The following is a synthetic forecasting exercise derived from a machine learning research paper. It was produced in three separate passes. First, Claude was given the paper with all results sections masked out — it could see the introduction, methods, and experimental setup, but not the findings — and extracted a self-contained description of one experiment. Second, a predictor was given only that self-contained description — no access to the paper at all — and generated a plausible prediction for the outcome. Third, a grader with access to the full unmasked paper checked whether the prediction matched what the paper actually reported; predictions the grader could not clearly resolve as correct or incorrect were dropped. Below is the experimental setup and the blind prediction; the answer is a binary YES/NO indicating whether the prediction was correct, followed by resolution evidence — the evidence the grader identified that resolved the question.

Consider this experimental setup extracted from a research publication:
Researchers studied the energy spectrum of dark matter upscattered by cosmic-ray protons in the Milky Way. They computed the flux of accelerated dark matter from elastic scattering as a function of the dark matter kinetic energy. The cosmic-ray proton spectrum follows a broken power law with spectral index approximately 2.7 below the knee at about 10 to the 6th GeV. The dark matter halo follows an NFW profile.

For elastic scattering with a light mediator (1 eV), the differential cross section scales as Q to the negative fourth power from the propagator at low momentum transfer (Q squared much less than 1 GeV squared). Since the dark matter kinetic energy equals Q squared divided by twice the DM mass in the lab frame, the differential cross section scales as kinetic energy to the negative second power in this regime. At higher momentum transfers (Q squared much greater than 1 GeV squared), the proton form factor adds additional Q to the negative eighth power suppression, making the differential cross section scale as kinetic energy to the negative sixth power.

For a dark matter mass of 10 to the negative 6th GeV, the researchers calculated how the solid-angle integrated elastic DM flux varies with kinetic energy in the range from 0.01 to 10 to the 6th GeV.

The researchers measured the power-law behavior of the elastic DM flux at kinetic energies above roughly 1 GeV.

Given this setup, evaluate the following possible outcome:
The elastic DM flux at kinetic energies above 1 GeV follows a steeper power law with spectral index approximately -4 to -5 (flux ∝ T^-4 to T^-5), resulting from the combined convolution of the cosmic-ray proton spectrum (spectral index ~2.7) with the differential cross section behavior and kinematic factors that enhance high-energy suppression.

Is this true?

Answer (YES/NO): NO